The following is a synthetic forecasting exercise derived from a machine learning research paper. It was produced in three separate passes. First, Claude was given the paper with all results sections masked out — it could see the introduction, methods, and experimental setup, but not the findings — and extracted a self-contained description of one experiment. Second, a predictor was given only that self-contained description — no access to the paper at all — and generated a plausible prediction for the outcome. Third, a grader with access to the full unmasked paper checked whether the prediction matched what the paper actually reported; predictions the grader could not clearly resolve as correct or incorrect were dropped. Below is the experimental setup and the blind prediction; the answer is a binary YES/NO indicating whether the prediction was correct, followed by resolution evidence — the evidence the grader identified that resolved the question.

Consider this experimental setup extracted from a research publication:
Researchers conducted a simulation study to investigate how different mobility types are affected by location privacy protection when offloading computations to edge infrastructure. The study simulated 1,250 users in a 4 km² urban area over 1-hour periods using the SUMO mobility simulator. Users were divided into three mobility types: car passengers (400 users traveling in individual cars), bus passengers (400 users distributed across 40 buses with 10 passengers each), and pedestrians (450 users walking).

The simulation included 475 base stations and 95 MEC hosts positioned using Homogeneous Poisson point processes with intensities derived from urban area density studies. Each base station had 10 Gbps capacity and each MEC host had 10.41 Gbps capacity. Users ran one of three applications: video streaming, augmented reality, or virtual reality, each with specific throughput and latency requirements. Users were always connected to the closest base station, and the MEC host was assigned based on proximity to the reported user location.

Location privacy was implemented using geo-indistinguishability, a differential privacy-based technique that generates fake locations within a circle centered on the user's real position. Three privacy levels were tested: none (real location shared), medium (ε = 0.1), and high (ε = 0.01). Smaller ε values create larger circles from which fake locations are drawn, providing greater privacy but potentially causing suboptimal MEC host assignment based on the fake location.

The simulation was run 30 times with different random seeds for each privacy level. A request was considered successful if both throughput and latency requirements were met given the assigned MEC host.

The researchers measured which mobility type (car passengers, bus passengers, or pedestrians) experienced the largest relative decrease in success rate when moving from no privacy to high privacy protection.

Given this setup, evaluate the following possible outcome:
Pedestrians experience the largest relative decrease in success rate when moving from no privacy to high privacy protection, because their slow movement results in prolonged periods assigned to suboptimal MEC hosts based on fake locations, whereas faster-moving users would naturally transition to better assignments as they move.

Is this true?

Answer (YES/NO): YES